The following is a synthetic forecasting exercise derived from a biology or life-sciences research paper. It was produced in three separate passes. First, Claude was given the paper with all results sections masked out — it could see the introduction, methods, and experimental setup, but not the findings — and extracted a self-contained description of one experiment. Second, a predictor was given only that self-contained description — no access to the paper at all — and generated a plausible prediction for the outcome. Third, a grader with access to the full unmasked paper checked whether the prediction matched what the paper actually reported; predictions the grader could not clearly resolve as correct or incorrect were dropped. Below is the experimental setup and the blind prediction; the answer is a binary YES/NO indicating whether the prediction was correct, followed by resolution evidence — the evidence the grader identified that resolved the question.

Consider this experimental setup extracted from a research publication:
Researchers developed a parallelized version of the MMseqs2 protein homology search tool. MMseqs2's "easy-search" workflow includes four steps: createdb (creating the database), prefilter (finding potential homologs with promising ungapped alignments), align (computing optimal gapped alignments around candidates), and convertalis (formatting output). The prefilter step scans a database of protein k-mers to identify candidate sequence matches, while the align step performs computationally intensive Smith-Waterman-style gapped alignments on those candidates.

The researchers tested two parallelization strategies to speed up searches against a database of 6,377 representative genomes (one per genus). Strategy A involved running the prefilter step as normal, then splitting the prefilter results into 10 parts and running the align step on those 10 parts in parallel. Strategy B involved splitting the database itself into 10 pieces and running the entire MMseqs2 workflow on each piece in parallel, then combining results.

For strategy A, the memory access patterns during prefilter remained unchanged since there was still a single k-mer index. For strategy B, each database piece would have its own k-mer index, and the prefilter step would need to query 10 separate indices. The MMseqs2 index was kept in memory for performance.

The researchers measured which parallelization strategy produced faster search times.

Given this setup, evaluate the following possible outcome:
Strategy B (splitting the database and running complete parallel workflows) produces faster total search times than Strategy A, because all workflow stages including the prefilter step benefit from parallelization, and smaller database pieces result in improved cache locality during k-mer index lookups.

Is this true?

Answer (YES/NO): NO